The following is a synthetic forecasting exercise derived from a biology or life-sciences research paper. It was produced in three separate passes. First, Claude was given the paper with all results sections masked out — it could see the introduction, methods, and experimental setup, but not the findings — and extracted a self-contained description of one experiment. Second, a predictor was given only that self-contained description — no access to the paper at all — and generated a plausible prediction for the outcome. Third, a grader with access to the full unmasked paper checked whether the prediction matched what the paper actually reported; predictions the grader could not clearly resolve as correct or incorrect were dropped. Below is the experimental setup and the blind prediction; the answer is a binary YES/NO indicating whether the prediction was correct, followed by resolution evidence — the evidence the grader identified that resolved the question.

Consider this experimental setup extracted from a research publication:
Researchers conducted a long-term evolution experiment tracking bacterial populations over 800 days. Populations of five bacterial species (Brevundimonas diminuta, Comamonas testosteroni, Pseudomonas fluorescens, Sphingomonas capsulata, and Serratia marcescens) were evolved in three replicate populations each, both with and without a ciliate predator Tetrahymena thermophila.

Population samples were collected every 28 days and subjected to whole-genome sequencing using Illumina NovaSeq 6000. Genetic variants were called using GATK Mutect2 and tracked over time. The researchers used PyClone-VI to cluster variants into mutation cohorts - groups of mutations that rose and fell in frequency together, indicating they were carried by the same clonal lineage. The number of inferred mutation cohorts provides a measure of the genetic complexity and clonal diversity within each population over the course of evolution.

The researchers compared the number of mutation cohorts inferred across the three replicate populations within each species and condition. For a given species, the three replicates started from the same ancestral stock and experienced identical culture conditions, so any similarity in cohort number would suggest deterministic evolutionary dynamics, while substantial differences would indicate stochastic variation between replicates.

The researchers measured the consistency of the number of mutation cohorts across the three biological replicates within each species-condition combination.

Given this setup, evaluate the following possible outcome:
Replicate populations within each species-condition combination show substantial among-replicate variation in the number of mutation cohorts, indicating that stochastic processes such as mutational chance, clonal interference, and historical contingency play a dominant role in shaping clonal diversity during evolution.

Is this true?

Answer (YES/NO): YES